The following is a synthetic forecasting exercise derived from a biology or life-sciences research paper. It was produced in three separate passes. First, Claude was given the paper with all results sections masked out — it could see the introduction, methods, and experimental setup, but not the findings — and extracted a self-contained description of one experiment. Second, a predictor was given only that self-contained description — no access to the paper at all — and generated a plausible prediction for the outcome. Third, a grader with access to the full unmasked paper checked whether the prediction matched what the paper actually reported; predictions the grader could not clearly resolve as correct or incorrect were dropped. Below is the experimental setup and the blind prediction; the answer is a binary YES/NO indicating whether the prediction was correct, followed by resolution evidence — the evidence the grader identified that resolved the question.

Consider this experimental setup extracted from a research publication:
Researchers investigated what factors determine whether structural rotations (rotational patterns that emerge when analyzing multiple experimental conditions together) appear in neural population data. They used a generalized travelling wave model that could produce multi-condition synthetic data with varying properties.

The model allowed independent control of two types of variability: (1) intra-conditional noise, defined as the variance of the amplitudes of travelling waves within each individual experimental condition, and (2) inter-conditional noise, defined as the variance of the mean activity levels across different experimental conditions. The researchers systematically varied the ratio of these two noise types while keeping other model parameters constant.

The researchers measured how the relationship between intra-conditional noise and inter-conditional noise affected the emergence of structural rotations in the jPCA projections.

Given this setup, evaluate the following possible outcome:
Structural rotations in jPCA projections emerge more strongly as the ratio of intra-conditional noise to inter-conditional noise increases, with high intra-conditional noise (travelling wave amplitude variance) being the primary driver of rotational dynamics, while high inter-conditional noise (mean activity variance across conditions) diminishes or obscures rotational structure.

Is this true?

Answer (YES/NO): NO